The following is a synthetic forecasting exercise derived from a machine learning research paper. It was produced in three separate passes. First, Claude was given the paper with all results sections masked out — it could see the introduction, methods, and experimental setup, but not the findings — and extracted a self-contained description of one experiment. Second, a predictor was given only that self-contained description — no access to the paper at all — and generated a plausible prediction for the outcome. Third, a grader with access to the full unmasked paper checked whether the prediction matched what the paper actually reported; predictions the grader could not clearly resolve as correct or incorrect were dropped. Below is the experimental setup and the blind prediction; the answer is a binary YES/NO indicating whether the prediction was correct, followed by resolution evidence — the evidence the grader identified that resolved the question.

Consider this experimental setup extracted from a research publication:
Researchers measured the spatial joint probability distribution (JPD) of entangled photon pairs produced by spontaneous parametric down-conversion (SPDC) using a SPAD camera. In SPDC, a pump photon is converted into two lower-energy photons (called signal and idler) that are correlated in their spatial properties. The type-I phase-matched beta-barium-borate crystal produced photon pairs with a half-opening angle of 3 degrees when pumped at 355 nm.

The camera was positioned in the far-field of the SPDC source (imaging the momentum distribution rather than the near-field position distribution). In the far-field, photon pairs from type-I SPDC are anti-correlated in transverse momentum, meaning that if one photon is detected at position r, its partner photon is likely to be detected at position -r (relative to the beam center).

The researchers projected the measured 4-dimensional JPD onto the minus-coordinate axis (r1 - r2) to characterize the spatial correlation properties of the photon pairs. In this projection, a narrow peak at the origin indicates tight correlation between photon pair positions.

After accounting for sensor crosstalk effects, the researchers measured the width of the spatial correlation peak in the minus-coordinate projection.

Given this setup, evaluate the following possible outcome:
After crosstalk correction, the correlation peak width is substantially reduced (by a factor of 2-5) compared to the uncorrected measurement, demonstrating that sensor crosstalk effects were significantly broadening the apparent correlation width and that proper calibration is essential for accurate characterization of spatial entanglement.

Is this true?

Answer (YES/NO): NO